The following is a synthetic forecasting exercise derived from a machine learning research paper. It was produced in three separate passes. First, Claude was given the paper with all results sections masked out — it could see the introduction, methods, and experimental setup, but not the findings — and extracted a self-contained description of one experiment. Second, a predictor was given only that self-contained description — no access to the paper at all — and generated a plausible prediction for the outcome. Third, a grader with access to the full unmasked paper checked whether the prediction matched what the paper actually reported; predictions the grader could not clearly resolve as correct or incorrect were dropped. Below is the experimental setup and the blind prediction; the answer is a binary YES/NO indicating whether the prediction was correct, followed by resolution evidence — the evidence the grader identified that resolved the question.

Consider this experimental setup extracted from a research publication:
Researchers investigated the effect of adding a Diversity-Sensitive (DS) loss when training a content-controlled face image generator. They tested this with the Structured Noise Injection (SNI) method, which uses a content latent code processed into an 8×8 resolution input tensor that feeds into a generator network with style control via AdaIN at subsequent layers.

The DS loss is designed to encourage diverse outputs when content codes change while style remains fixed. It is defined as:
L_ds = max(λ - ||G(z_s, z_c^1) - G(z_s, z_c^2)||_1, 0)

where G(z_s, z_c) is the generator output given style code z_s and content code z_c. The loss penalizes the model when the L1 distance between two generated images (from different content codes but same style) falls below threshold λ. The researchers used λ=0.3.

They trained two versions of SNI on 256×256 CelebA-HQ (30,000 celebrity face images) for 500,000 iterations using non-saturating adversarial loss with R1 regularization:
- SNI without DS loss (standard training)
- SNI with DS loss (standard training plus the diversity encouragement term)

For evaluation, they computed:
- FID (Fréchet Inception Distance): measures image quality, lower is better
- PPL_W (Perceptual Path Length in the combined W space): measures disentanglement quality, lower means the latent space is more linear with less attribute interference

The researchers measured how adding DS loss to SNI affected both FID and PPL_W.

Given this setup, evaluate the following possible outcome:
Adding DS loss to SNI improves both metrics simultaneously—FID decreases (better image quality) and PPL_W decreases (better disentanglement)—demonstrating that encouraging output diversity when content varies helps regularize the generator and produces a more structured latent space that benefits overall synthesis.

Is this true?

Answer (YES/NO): NO